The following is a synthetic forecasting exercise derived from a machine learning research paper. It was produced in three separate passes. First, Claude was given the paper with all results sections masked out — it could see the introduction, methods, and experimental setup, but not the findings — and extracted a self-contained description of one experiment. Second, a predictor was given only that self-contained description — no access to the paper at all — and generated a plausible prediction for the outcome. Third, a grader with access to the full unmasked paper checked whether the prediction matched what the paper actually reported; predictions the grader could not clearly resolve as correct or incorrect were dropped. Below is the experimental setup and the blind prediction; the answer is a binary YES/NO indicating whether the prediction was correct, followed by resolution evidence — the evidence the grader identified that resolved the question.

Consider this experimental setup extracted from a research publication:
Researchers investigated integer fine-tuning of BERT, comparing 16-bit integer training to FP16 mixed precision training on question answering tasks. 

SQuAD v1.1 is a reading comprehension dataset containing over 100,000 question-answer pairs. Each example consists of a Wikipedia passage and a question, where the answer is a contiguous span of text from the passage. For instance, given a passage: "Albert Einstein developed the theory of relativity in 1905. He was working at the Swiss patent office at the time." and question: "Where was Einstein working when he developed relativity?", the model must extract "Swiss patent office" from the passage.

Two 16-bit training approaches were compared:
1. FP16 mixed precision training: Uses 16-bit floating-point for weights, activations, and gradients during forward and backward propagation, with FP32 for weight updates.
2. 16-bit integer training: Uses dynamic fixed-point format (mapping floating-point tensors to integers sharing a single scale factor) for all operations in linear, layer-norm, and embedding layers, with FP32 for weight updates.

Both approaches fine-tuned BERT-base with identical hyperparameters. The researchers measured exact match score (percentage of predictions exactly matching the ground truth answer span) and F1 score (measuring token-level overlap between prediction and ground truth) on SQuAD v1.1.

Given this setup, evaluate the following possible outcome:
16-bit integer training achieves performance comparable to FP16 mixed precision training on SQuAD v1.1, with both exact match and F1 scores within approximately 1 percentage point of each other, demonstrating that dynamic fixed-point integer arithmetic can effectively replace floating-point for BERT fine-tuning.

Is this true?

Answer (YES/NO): YES